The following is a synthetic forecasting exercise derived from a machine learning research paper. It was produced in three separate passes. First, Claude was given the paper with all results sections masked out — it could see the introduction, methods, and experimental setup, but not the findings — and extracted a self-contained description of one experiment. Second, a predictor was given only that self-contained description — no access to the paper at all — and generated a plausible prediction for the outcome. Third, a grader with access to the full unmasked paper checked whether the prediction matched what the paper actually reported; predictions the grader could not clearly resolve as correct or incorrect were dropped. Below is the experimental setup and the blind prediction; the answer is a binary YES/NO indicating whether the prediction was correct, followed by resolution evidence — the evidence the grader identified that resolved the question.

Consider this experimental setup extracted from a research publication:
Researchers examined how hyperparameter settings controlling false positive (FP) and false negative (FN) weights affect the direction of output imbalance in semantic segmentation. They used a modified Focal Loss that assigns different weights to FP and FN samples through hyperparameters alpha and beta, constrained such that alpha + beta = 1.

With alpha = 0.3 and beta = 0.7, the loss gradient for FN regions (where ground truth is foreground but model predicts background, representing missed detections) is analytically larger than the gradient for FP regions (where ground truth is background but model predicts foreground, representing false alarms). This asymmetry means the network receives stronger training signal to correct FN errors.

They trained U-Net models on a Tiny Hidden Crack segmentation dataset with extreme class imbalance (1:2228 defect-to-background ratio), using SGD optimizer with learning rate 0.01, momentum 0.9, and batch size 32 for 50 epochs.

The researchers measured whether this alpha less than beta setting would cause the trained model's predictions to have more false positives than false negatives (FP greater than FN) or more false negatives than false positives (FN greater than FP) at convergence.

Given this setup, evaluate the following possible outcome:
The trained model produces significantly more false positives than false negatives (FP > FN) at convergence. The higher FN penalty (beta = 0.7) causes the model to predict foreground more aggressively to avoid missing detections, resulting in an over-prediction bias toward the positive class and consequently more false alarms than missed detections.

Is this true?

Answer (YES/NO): NO